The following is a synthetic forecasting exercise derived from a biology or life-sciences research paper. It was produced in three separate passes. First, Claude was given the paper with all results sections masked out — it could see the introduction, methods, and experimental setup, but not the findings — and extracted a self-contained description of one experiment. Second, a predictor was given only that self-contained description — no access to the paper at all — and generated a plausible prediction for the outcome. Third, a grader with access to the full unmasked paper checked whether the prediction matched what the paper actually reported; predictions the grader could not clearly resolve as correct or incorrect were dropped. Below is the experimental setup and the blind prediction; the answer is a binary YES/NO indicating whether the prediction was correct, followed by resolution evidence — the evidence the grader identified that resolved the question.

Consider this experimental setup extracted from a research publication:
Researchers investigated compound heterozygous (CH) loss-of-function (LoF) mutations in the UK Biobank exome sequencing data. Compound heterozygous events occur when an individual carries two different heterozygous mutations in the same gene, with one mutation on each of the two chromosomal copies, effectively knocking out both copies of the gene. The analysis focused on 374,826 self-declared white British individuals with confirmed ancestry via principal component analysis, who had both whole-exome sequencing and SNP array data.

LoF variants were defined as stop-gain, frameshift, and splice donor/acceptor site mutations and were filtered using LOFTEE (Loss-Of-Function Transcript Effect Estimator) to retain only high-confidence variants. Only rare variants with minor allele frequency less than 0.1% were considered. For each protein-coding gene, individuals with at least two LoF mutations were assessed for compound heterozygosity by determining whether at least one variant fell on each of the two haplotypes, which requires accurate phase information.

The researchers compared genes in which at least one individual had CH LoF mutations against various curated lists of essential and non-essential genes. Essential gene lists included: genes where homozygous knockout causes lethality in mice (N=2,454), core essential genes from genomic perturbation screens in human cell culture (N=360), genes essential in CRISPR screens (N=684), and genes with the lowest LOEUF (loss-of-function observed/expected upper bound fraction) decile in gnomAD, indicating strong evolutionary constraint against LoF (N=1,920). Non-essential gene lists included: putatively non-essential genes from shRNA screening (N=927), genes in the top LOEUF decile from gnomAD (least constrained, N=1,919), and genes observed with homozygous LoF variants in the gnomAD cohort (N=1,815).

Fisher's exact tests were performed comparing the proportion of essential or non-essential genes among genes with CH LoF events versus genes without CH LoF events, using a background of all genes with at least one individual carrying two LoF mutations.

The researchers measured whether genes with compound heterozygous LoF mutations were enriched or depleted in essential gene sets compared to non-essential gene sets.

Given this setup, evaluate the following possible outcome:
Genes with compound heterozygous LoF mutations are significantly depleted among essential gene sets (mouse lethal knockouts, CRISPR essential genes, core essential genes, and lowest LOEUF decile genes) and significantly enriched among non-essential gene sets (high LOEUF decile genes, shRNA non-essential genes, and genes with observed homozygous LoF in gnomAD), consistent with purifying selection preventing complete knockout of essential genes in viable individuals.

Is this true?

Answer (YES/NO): YES